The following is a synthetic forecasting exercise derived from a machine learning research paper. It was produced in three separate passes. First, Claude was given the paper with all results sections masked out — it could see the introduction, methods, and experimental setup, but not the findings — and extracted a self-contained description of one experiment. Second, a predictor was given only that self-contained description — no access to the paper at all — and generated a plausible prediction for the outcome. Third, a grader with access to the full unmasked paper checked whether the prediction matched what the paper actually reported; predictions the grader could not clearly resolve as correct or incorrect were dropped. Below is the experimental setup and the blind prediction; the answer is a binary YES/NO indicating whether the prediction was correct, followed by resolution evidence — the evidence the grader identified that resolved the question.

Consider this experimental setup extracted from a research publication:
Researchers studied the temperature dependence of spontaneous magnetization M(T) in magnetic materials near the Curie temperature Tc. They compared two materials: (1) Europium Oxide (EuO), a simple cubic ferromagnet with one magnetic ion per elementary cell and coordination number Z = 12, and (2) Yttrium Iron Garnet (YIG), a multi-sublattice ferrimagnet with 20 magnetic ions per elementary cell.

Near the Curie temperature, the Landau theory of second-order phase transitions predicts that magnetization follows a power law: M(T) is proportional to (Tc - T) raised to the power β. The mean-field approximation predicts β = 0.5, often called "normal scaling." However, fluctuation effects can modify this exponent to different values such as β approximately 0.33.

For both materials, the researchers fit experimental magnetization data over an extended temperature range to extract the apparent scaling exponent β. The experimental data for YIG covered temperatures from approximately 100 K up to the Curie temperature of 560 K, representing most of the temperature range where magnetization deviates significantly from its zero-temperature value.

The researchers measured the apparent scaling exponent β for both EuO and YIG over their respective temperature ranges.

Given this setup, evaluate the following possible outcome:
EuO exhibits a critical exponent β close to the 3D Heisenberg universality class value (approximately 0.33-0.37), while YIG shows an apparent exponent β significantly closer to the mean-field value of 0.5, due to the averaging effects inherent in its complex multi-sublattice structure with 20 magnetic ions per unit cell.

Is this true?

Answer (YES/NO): YES